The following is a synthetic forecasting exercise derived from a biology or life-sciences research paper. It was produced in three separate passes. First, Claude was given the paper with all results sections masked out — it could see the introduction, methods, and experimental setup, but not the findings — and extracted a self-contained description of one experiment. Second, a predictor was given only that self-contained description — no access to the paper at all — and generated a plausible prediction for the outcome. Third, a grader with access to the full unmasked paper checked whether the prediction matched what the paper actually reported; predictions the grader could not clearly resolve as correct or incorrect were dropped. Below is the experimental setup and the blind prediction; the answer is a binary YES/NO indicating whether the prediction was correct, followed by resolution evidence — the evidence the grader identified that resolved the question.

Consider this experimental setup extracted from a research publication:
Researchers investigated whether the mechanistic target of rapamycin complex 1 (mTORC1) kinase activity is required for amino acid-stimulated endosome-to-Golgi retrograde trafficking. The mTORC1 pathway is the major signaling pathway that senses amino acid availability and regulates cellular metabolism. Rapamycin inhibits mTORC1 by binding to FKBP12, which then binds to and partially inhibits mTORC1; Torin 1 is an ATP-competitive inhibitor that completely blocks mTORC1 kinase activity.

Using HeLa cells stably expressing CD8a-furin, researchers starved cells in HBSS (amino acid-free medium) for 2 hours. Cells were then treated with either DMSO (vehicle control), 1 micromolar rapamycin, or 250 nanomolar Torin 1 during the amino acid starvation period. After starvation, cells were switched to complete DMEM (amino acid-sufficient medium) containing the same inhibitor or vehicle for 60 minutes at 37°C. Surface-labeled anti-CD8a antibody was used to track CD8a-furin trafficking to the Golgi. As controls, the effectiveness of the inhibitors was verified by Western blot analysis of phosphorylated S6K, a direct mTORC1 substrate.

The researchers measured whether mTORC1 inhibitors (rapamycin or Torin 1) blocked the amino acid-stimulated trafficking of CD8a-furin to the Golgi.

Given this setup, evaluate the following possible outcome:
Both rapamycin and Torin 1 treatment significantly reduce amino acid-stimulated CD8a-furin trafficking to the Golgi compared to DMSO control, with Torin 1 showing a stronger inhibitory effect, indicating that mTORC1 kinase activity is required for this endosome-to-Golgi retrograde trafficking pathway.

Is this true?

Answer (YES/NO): NO